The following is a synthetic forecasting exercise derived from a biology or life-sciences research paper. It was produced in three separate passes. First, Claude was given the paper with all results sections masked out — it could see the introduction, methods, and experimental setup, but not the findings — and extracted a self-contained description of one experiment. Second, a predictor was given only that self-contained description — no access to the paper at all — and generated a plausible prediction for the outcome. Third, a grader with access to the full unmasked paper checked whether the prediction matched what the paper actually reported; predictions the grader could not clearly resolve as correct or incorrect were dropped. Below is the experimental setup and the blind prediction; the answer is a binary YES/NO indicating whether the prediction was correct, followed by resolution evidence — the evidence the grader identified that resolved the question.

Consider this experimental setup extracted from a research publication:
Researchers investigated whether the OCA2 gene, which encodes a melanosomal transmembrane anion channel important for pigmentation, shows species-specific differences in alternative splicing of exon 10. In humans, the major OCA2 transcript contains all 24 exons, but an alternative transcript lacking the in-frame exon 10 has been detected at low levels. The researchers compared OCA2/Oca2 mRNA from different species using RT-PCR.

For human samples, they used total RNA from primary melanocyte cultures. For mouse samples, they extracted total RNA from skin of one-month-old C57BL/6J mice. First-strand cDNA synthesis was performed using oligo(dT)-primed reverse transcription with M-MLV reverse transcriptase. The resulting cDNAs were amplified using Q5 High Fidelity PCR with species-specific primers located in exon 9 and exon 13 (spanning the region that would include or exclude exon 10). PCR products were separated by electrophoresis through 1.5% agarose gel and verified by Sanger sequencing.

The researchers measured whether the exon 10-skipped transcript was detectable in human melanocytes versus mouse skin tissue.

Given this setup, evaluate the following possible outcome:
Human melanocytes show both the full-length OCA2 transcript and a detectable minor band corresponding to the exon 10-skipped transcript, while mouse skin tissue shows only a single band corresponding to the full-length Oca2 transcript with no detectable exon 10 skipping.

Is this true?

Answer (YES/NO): YES